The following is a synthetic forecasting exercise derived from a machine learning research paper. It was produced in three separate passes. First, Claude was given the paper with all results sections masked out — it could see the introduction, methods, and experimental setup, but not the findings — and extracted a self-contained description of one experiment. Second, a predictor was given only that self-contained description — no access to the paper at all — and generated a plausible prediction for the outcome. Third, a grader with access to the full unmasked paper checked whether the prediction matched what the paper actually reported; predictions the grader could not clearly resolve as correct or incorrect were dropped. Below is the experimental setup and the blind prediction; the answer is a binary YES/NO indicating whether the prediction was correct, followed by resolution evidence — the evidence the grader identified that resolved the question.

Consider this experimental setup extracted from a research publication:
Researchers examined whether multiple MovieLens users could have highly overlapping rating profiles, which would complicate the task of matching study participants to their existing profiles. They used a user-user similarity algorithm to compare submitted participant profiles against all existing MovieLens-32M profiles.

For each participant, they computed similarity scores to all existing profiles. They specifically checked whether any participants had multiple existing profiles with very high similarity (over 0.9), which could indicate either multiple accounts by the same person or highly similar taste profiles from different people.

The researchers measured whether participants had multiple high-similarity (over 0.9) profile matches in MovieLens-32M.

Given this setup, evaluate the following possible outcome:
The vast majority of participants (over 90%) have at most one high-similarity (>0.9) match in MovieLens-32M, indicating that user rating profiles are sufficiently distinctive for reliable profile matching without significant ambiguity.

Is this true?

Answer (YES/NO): YES